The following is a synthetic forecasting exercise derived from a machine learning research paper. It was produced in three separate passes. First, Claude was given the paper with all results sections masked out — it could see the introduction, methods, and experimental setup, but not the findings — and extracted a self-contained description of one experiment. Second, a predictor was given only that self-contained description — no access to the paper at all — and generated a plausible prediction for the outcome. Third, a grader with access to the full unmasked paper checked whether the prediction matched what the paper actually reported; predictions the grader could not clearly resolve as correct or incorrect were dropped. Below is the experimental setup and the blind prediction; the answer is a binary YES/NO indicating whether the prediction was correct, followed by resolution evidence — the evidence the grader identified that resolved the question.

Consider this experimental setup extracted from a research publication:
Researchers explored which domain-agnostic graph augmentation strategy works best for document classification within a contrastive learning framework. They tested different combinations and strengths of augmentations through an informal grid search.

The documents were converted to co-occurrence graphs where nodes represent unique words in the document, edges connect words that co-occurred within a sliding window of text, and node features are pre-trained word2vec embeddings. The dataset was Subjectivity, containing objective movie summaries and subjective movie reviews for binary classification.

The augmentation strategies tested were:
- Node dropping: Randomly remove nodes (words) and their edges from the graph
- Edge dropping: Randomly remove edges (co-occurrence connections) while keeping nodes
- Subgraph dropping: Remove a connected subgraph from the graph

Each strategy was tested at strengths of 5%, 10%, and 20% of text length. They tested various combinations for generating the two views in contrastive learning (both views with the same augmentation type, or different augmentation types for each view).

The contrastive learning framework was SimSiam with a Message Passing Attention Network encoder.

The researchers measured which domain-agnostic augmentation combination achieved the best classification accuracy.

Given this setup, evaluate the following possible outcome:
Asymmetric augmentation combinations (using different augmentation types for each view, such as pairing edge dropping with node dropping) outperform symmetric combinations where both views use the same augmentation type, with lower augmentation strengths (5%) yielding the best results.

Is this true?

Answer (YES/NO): NO